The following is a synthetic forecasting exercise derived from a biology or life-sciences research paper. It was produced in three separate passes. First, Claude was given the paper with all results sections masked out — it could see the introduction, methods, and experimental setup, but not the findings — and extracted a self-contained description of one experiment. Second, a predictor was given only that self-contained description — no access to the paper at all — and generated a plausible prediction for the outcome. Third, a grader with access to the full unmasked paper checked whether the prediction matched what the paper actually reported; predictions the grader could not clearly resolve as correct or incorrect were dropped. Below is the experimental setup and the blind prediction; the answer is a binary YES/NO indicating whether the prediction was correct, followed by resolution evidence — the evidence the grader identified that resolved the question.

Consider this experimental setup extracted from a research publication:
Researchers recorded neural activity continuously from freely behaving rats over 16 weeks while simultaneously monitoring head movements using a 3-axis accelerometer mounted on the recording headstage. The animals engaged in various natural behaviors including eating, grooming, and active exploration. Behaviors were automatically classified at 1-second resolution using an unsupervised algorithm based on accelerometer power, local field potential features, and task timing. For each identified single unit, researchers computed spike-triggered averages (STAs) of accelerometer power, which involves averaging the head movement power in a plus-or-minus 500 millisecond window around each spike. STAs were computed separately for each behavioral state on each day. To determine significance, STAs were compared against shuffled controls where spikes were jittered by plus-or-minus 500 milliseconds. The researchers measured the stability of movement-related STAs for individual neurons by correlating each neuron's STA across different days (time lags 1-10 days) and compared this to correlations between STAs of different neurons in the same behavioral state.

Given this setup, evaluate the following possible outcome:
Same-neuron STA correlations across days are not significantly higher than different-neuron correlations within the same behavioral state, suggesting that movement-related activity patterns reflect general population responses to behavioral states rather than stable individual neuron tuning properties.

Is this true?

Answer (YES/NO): NO